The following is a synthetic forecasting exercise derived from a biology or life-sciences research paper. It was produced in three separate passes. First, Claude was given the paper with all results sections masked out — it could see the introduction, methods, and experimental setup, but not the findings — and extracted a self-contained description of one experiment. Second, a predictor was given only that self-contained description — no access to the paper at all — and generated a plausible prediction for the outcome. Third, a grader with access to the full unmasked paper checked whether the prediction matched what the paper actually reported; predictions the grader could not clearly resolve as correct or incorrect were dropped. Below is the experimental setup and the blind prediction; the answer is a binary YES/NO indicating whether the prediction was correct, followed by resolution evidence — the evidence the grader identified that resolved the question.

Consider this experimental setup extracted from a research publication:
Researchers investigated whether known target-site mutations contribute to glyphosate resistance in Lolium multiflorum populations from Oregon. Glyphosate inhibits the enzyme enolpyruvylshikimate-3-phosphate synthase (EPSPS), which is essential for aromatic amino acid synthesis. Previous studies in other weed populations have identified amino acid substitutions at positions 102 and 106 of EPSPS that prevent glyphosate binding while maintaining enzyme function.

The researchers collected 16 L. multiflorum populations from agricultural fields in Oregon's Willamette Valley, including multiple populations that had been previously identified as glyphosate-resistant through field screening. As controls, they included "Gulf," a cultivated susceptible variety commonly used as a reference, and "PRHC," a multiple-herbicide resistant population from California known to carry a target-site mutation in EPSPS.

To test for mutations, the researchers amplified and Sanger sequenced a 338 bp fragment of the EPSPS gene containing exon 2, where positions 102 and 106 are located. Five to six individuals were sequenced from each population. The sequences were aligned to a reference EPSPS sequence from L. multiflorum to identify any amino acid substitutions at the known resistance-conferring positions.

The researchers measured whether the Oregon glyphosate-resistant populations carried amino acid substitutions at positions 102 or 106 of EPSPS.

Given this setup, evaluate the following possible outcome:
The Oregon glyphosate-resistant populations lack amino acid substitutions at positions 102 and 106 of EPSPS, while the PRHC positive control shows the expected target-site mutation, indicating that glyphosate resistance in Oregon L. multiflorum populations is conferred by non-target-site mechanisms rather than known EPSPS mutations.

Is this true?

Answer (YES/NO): YES